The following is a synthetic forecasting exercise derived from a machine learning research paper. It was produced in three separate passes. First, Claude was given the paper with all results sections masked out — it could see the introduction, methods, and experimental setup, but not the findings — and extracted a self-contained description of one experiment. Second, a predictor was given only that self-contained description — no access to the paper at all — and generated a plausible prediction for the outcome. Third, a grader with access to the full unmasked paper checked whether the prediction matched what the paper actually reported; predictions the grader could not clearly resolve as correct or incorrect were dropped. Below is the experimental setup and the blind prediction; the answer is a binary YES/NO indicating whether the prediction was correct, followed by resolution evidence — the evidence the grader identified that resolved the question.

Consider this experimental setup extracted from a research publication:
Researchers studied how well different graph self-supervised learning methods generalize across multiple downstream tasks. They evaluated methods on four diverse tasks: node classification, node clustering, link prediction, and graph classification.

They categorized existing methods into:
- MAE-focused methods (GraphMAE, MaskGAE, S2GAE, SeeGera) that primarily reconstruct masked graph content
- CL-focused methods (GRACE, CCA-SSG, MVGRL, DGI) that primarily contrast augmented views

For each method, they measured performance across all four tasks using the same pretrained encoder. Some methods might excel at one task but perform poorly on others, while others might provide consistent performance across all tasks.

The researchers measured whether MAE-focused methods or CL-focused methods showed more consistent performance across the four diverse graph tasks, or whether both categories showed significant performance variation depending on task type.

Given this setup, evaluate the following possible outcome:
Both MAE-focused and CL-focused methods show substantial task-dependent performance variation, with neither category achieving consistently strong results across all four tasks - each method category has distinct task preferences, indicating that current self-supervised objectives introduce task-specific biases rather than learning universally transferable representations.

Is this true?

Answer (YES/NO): NO